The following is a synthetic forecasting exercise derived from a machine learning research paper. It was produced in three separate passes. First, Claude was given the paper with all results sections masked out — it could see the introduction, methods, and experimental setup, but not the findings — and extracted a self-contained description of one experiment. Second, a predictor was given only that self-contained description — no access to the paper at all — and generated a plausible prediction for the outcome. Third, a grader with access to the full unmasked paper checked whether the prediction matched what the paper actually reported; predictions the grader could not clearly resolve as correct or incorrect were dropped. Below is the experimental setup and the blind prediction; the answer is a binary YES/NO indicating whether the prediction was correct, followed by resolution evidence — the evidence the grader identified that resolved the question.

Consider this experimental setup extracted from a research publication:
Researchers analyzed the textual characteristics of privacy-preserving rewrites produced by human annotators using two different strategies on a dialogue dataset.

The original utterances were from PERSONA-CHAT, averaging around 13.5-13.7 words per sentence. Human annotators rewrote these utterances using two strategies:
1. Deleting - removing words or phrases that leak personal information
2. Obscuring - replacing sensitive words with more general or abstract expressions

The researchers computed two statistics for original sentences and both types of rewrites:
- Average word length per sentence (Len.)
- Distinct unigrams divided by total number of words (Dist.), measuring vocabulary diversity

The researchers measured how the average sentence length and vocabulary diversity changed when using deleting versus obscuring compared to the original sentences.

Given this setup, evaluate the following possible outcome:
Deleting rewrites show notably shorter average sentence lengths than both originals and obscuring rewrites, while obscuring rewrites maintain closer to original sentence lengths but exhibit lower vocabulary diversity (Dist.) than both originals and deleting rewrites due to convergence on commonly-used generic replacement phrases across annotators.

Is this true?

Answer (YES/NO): NO